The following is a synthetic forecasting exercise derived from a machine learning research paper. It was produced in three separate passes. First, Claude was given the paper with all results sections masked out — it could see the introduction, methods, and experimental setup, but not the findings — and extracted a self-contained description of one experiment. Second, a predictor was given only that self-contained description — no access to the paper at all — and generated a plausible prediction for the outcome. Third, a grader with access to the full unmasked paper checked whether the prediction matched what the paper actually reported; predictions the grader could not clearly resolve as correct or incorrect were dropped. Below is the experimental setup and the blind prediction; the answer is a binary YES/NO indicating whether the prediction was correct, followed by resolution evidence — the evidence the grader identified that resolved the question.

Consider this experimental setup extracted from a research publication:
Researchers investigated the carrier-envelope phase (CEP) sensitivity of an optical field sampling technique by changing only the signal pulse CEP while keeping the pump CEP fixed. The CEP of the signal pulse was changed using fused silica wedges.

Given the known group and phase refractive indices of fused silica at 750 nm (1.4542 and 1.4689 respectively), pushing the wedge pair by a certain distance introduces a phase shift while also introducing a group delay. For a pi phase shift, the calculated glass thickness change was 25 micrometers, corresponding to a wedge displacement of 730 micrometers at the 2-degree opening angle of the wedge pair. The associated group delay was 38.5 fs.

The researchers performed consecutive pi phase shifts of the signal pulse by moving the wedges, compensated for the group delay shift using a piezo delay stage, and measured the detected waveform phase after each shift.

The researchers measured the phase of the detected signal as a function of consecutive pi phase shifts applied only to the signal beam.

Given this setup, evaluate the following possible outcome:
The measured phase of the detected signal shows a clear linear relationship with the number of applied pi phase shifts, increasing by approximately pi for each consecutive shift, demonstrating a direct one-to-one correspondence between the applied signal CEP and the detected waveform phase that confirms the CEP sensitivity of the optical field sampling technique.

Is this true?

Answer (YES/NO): YES